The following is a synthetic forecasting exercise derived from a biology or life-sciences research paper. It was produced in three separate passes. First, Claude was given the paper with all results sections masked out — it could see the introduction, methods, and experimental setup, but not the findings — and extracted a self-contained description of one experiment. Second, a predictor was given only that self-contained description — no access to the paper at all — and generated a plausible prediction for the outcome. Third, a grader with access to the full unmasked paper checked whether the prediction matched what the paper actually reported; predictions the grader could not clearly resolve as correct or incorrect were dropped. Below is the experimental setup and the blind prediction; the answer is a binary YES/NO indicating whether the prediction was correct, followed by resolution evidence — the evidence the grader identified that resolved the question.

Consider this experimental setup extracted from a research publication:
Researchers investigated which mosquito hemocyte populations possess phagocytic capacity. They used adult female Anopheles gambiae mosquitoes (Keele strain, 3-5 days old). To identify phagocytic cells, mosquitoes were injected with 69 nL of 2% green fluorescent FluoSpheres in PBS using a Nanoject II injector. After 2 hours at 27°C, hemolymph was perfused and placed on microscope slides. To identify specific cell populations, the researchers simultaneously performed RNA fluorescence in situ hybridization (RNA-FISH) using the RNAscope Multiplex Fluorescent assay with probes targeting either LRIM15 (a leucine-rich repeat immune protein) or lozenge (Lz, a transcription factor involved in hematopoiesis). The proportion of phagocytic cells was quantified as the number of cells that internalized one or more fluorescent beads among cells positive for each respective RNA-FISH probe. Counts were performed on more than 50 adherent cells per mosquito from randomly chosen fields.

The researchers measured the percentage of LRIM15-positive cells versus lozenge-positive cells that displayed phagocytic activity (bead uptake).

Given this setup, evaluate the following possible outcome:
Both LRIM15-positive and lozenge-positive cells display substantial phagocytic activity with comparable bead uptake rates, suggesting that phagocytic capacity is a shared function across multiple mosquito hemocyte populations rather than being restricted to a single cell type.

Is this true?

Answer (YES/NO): NO